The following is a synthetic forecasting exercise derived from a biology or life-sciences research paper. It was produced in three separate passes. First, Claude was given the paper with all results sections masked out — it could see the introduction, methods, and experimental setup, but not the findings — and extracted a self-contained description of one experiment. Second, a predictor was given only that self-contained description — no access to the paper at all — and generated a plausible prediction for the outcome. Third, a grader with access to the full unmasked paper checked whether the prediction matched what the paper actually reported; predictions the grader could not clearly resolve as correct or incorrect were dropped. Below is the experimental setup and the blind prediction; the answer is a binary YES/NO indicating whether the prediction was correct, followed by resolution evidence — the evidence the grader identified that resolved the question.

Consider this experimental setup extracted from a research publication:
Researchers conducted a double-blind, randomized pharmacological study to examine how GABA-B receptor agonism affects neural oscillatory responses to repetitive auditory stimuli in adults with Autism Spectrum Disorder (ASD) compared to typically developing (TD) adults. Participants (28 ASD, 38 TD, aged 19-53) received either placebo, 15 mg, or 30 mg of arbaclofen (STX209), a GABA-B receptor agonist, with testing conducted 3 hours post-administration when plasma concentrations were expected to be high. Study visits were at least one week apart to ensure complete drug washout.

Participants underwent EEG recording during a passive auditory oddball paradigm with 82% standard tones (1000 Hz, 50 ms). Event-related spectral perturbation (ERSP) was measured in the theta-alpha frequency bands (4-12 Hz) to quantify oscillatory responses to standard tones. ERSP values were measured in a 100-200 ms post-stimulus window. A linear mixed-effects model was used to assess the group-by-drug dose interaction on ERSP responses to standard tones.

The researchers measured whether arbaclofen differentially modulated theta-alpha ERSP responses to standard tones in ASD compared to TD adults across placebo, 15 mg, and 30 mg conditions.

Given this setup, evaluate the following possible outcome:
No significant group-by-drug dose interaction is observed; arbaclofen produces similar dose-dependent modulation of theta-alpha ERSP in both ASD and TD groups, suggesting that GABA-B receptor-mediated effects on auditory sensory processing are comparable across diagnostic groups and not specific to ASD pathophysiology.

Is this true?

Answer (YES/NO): NO